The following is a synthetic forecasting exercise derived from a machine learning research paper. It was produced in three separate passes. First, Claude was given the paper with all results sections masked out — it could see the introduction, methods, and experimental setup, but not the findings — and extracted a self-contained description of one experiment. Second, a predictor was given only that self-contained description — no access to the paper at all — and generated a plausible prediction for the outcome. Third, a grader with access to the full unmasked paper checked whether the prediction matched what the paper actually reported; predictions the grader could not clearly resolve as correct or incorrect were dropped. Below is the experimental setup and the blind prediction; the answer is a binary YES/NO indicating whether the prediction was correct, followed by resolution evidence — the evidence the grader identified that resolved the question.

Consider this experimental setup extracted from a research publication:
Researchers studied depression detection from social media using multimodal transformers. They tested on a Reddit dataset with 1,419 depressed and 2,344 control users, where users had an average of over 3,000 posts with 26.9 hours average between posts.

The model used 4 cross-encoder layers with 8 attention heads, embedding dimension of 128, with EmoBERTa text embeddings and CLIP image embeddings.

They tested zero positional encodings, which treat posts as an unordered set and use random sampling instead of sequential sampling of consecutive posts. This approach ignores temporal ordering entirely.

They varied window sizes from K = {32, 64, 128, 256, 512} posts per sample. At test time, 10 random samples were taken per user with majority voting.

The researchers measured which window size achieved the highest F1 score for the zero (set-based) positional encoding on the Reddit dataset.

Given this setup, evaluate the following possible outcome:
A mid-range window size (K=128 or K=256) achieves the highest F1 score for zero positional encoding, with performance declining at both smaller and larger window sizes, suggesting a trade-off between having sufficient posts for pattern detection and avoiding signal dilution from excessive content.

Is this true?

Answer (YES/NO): YES